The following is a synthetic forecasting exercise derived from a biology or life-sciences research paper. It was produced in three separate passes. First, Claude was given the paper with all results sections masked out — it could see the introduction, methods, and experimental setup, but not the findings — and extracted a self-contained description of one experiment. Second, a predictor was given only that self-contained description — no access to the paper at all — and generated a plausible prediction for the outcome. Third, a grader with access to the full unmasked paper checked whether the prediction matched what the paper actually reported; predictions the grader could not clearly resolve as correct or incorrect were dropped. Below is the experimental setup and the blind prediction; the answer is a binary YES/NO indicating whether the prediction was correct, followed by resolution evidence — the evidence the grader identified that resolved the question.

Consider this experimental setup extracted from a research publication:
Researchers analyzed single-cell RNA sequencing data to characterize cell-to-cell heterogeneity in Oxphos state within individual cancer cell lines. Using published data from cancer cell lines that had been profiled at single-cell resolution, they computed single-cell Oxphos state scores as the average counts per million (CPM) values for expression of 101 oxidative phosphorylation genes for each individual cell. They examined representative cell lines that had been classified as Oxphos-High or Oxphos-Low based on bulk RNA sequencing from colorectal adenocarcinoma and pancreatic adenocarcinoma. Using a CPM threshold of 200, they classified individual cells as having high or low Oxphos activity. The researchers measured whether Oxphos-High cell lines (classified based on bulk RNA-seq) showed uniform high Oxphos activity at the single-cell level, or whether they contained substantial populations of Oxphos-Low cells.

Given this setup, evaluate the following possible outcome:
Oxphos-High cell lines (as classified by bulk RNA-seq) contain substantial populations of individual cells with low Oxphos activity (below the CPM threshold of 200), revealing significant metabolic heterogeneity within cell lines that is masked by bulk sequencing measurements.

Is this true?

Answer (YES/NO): YES